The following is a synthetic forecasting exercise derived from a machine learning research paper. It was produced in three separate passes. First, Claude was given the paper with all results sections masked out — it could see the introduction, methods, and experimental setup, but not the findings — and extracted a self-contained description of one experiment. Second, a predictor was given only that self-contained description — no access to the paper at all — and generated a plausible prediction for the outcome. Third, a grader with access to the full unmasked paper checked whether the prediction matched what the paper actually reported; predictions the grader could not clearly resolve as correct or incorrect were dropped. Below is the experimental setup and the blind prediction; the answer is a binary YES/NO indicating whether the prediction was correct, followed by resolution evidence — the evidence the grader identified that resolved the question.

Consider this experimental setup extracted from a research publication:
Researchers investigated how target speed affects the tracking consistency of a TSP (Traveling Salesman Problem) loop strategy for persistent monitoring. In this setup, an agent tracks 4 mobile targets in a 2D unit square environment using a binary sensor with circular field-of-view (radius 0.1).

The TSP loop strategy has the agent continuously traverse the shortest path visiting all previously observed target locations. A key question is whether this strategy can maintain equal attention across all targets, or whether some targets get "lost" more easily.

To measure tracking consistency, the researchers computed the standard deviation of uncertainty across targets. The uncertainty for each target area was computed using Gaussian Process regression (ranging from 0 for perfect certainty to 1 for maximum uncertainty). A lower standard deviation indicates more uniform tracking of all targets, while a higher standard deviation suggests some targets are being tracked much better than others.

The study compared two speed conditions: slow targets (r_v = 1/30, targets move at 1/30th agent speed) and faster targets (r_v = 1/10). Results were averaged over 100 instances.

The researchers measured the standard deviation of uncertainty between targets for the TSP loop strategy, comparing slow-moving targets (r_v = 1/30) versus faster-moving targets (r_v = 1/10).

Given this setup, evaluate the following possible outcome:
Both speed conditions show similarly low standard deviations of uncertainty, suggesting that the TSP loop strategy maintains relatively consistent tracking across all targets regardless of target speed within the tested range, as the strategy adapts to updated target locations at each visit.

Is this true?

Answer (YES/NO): NO